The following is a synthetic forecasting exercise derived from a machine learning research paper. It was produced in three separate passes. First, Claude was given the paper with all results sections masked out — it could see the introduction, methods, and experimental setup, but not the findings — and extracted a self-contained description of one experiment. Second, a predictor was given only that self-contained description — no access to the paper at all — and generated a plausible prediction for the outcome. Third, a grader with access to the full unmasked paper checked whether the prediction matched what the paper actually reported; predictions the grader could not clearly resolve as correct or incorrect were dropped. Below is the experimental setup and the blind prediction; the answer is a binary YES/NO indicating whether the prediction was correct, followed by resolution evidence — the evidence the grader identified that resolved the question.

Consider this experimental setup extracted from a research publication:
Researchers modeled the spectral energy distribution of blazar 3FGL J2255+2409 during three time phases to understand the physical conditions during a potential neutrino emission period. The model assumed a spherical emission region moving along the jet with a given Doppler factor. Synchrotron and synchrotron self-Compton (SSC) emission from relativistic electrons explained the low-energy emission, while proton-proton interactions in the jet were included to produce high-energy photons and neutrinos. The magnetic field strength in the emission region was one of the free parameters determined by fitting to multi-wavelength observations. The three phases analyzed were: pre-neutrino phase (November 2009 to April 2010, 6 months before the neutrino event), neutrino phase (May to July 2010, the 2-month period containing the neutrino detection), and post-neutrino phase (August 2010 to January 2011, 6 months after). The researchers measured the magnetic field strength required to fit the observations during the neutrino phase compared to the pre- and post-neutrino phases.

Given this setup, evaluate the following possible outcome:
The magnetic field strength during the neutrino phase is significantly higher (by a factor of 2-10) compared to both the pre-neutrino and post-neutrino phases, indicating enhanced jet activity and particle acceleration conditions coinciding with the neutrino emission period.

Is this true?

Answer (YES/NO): YES